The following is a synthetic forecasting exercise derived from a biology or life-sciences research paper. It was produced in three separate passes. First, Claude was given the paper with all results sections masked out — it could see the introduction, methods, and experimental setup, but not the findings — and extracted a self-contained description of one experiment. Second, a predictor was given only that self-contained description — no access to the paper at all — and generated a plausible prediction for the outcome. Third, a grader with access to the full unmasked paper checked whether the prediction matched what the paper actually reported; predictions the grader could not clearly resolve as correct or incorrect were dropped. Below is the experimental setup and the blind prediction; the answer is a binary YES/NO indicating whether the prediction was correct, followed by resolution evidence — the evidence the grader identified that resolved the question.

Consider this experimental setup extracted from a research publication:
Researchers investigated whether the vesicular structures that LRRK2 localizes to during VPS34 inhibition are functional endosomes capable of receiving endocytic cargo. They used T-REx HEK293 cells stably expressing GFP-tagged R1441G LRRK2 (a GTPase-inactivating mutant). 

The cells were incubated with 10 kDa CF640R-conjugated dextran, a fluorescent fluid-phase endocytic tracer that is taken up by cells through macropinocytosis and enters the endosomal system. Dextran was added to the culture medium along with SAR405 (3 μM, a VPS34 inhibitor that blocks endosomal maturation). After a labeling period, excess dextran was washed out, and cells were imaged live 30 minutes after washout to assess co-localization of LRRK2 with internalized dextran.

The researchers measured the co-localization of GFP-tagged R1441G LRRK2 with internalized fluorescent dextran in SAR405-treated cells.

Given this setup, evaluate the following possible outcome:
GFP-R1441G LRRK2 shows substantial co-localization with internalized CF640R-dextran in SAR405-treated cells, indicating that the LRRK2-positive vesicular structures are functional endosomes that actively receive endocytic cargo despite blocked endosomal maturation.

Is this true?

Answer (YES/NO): YES